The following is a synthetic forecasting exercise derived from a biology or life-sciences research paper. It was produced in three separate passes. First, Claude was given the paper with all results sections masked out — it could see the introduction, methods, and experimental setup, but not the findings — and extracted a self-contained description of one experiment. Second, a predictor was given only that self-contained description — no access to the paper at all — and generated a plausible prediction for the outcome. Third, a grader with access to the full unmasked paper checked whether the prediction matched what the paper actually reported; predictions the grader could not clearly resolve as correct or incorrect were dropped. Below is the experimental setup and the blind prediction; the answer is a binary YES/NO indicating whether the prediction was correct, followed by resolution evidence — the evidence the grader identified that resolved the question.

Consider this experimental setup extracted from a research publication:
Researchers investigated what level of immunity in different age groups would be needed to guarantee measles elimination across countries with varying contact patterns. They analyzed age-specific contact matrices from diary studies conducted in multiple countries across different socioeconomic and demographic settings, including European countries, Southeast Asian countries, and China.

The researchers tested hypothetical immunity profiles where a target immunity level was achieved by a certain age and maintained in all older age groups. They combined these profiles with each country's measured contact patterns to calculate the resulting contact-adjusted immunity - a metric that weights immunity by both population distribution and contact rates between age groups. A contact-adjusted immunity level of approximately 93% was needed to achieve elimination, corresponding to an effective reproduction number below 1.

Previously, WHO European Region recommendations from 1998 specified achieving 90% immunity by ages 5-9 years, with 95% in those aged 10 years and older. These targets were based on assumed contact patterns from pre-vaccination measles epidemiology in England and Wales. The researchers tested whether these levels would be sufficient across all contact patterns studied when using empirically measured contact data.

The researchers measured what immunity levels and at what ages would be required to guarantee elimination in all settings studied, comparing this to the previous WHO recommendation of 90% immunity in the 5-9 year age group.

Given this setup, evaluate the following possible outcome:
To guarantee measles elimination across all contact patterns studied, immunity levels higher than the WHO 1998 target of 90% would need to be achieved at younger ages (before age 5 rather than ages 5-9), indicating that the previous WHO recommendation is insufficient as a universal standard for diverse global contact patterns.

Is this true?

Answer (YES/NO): NO